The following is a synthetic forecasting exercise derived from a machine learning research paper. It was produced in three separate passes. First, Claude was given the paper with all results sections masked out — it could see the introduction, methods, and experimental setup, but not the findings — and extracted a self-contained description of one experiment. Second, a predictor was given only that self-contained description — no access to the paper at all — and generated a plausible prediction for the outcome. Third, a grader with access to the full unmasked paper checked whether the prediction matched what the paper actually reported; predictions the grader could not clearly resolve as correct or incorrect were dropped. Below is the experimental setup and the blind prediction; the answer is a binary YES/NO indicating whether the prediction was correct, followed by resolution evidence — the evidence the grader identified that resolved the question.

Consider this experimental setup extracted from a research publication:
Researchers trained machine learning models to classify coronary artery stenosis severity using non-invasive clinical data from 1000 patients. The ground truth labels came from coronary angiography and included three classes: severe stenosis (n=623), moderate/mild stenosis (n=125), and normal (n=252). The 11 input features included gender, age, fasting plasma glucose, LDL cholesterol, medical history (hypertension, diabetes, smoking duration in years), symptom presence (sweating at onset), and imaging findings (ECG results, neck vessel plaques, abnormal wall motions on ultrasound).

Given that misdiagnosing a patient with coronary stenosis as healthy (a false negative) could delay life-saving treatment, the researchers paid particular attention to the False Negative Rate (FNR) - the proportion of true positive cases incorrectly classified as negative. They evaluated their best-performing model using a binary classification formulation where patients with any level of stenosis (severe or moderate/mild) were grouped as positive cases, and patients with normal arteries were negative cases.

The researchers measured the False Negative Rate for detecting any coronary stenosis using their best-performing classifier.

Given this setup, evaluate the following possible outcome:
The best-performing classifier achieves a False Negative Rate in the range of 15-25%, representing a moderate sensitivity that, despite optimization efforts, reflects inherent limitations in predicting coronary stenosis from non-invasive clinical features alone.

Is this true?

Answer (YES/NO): NO